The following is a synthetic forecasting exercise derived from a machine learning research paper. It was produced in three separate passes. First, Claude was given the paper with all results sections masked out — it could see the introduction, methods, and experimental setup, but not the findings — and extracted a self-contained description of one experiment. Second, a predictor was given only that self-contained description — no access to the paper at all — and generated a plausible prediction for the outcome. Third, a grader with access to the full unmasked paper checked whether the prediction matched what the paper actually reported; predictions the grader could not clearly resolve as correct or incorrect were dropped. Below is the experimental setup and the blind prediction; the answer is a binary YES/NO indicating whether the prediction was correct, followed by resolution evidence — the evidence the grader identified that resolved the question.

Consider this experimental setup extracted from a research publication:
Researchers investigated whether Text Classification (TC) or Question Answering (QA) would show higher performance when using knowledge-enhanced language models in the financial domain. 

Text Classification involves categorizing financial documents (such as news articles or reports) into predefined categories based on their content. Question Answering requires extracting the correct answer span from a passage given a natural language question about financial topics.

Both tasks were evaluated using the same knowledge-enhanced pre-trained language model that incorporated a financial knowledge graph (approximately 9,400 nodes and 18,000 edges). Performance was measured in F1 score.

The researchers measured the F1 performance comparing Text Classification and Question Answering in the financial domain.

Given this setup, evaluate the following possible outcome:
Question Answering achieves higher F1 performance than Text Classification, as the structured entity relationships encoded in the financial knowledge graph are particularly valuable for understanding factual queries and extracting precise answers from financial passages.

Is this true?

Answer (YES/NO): NO